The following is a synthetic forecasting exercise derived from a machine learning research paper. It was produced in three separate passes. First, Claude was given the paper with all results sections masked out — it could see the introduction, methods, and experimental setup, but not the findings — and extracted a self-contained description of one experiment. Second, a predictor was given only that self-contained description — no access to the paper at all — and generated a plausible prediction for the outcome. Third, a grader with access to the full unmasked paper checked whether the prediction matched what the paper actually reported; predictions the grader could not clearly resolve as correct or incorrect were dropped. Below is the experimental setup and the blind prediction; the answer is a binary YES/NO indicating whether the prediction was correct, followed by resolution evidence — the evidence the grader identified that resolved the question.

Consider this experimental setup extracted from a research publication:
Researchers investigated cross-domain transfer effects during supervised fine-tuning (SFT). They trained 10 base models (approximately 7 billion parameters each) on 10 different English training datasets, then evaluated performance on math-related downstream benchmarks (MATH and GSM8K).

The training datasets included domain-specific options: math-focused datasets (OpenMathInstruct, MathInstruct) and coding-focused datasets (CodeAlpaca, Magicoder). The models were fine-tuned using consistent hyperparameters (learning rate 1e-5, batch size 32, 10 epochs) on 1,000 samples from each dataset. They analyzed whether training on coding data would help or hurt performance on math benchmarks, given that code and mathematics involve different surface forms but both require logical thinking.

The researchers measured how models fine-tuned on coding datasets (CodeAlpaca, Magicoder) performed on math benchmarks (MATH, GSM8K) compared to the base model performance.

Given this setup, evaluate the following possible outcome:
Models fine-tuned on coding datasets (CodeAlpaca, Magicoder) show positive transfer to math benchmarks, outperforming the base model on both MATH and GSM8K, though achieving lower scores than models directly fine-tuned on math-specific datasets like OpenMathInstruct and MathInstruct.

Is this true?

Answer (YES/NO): YES